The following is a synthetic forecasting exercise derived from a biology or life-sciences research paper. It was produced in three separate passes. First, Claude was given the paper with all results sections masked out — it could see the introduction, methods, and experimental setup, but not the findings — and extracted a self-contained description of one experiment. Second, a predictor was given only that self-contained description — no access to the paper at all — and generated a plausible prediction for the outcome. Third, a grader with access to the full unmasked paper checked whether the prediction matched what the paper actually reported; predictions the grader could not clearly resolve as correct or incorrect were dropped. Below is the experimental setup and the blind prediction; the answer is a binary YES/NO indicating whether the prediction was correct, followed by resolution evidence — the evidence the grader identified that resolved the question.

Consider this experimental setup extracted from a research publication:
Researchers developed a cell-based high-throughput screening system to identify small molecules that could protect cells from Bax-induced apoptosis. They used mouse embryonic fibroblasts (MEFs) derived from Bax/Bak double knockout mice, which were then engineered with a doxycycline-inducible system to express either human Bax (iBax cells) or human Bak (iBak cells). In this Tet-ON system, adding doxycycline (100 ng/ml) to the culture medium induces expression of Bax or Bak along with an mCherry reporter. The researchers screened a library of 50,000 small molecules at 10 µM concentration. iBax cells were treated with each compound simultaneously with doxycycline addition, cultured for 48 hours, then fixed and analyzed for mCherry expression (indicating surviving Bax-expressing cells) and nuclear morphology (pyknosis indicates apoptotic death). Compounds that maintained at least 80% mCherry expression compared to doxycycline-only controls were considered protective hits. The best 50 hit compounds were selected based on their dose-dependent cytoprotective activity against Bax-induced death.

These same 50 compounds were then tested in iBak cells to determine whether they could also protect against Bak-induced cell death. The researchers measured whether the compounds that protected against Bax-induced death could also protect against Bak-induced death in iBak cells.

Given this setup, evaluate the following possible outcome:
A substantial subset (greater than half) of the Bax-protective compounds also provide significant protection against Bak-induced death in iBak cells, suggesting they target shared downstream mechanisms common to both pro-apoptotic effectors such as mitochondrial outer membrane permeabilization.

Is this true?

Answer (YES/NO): NO